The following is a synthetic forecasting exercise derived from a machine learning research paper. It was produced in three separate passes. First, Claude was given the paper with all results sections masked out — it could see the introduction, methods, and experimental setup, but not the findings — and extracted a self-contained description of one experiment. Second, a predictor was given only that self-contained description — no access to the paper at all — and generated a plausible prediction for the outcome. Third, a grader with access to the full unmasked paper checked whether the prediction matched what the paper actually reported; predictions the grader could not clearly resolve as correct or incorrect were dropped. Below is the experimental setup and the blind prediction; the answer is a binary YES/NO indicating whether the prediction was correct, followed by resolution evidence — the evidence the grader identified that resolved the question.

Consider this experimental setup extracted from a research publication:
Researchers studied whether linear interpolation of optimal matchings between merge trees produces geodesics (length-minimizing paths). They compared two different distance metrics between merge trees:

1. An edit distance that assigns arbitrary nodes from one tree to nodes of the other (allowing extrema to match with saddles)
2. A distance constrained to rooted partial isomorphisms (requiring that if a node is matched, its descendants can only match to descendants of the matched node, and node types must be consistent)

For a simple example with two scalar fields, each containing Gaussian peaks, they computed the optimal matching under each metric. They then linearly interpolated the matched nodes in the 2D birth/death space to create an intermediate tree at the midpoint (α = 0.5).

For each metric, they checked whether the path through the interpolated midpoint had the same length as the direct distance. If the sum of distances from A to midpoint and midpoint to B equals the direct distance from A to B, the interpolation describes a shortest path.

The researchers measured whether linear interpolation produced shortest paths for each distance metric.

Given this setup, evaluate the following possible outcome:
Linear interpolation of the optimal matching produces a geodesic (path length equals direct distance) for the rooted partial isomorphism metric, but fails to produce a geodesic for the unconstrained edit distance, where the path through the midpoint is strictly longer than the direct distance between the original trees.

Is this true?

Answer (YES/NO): YES